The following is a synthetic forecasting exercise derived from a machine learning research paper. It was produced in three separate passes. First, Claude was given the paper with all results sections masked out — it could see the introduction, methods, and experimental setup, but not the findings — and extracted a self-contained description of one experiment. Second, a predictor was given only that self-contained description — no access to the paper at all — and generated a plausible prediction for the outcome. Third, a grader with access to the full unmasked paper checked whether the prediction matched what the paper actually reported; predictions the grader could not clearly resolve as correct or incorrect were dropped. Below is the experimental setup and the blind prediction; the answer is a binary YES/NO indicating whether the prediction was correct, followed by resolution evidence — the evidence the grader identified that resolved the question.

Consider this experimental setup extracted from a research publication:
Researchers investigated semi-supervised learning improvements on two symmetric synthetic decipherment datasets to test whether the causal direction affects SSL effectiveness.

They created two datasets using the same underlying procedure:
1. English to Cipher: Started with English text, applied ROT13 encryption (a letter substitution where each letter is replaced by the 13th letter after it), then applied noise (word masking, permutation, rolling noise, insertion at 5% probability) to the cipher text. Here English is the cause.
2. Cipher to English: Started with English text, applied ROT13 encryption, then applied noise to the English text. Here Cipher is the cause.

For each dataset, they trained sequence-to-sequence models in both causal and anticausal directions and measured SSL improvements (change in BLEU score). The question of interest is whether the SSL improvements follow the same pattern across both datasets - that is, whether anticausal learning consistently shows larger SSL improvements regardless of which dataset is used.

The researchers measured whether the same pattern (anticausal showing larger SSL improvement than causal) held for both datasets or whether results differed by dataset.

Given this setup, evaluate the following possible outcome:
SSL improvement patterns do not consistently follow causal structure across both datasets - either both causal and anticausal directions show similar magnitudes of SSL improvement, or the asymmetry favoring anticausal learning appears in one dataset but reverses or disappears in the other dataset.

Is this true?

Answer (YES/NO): NO